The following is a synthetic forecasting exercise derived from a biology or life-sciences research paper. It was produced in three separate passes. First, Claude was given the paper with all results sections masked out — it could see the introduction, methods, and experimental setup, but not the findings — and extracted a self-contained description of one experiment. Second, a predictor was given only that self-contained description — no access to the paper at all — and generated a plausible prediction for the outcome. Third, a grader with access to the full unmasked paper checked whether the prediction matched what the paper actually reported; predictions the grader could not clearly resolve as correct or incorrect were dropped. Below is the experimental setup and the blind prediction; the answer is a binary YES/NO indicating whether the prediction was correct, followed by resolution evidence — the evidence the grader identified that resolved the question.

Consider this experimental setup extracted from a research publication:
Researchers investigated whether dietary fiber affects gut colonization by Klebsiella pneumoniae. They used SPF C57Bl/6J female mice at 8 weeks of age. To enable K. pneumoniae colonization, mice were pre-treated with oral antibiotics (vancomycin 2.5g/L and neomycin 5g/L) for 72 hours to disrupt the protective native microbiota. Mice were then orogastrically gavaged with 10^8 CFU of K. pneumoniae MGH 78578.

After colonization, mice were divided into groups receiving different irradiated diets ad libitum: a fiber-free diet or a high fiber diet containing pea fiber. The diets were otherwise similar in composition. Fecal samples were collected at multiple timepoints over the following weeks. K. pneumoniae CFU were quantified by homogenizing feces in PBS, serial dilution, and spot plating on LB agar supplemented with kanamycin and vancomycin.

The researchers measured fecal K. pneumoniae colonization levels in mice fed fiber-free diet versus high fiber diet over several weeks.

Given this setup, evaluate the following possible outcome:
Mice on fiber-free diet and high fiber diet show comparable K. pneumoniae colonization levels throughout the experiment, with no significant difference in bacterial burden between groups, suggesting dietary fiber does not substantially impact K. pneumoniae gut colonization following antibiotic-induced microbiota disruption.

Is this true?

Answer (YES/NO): NO